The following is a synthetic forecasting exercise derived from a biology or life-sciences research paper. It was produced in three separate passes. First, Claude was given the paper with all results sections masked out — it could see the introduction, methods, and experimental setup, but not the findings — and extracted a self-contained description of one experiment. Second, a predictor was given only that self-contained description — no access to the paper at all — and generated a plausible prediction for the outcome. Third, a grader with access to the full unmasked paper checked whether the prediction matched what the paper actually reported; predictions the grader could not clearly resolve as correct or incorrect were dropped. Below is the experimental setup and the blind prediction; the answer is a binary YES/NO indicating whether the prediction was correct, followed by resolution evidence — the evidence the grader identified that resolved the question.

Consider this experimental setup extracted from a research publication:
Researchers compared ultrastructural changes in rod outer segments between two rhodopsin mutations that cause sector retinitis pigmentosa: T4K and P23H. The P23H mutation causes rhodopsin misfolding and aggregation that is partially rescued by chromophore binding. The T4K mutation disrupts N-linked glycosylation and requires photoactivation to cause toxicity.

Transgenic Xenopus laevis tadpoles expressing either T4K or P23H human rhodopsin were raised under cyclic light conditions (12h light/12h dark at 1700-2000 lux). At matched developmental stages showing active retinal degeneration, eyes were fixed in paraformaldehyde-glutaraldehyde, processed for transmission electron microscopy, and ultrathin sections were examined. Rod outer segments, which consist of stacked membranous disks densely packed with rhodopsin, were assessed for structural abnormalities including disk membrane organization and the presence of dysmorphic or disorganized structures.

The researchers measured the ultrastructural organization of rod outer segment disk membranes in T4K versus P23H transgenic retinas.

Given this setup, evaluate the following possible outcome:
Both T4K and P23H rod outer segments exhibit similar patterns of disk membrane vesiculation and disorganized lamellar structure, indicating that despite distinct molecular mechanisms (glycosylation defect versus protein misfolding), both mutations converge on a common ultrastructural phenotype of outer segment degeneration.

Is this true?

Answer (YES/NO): NO